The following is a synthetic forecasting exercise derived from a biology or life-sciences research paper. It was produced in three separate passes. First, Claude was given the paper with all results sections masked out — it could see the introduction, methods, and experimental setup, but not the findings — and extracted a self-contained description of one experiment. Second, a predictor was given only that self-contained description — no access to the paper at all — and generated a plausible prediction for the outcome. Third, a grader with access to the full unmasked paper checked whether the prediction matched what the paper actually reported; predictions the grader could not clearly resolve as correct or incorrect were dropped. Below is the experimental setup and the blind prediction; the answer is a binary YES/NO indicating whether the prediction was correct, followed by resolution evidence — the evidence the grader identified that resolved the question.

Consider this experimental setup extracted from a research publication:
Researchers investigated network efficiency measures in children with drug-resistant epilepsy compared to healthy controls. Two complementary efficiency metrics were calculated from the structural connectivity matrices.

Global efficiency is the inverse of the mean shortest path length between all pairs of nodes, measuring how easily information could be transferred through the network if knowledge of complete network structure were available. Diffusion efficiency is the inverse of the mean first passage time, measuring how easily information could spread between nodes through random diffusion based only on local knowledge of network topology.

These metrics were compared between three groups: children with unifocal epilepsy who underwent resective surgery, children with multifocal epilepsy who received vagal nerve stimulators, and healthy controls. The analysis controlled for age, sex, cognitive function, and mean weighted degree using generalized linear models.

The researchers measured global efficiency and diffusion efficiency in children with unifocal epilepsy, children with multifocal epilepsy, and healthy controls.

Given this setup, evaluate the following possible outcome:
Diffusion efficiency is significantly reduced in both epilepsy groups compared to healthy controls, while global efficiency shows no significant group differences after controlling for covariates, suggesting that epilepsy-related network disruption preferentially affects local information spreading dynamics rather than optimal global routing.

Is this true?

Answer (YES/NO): NO